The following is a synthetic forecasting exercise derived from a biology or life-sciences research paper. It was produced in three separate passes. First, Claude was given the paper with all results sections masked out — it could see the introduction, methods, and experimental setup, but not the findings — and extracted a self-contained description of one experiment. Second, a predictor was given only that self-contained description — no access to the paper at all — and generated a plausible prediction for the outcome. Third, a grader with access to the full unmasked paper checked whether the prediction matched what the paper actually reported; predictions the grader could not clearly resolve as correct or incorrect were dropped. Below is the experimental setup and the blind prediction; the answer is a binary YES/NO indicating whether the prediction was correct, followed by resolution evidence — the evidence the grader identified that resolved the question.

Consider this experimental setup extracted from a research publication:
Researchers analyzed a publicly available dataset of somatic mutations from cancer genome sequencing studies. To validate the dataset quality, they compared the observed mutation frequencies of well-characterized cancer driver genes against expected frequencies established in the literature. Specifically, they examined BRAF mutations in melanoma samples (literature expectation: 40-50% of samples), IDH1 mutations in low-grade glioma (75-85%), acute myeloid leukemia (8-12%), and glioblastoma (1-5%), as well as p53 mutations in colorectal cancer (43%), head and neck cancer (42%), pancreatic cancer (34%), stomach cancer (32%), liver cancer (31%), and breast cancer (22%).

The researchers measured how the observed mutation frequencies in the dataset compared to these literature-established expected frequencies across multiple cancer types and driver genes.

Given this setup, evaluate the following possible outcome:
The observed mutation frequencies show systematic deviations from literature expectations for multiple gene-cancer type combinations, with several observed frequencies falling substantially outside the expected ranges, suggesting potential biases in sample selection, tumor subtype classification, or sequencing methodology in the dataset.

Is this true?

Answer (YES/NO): NO